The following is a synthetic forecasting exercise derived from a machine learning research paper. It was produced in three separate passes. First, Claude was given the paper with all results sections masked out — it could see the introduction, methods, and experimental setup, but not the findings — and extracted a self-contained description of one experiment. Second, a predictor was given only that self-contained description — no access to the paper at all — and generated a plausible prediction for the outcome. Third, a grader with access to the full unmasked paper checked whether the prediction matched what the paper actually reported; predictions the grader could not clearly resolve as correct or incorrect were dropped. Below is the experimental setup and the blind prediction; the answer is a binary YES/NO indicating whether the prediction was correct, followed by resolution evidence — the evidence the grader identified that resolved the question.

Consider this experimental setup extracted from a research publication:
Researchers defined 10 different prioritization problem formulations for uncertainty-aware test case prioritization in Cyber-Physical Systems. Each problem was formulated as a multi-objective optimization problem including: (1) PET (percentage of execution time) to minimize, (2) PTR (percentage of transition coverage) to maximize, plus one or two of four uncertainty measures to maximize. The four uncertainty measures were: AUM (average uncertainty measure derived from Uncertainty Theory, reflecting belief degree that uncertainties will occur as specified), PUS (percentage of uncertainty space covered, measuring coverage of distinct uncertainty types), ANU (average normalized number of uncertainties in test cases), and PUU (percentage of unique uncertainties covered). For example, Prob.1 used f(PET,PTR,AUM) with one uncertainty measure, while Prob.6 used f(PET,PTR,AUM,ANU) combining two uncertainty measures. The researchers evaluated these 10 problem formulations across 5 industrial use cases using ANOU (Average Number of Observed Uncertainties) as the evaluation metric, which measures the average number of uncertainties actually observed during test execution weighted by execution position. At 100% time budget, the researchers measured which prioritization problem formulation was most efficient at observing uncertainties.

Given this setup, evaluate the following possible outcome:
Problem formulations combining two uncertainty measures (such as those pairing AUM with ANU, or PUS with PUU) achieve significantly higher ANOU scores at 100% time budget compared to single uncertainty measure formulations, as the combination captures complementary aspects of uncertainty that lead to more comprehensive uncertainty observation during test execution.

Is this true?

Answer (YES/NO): NO